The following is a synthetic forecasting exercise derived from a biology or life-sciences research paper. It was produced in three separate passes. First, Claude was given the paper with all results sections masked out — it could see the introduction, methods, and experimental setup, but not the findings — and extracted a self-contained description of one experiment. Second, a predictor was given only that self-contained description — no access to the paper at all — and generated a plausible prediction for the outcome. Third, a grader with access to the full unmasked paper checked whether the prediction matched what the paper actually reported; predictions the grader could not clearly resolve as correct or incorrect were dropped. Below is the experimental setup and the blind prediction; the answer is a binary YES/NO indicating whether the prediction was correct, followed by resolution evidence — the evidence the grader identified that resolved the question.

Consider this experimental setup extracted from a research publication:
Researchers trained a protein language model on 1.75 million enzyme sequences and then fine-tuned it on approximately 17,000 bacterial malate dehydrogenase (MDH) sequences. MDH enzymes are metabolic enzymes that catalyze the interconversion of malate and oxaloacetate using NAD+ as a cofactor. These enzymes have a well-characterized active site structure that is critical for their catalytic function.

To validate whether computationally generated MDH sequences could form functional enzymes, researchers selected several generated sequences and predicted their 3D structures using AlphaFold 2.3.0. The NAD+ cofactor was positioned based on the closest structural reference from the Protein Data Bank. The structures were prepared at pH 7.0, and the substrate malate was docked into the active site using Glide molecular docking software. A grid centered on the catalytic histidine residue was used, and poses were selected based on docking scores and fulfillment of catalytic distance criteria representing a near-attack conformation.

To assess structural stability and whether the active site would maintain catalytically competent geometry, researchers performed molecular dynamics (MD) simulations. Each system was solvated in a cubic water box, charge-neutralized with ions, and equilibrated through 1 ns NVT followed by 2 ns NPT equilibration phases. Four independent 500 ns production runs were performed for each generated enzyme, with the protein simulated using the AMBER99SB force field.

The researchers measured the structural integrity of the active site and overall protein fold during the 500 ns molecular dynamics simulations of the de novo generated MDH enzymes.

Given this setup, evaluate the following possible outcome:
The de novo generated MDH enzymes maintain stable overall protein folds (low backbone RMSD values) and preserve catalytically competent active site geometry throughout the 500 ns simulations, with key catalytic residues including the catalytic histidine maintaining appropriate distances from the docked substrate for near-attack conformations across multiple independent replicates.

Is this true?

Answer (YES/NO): YES